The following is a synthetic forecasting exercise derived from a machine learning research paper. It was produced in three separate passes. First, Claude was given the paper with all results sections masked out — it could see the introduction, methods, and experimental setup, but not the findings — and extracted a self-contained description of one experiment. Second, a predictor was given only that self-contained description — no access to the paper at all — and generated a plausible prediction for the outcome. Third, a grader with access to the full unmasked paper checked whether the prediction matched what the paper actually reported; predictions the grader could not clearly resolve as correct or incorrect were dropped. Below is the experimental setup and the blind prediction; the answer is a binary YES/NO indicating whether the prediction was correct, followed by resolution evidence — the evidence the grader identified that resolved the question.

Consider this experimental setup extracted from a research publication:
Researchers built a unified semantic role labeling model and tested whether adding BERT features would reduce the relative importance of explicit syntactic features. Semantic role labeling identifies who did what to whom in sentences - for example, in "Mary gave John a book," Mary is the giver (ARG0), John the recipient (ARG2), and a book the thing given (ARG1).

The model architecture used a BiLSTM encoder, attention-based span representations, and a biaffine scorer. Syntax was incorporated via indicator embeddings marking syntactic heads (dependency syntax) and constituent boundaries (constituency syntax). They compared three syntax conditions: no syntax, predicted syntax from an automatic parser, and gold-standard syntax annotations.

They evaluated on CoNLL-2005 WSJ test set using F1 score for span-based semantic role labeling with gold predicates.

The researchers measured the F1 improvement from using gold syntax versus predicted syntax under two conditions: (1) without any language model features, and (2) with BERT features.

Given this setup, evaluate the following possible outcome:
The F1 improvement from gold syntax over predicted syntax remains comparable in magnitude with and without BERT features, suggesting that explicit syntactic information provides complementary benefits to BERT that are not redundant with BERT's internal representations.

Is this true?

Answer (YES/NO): YES